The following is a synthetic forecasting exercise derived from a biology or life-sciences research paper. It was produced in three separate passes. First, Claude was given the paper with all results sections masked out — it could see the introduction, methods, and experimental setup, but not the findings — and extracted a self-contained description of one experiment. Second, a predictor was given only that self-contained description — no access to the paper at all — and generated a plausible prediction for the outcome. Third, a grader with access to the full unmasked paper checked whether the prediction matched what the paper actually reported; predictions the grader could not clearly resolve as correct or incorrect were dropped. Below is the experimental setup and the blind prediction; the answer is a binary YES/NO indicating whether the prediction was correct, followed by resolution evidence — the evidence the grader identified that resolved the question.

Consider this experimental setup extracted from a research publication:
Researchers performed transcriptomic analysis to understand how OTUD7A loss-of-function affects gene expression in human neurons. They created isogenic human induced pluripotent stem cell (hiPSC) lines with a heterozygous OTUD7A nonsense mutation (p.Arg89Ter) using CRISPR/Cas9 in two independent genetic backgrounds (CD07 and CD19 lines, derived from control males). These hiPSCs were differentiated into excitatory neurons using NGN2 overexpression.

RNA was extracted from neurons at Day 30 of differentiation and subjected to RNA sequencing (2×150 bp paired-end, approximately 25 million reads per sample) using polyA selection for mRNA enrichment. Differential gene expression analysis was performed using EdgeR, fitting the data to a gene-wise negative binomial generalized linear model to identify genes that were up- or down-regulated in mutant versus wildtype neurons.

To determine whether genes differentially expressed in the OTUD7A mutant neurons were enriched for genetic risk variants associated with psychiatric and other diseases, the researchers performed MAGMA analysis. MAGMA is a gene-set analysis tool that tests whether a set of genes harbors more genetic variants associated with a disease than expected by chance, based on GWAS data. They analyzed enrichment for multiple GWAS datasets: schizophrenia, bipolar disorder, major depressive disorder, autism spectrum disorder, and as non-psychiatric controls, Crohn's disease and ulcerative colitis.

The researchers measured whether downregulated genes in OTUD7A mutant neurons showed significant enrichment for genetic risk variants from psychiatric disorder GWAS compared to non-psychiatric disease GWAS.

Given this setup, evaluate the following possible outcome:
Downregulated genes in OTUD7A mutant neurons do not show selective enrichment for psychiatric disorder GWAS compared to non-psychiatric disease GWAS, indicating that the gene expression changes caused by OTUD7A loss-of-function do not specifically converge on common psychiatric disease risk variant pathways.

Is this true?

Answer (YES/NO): NO